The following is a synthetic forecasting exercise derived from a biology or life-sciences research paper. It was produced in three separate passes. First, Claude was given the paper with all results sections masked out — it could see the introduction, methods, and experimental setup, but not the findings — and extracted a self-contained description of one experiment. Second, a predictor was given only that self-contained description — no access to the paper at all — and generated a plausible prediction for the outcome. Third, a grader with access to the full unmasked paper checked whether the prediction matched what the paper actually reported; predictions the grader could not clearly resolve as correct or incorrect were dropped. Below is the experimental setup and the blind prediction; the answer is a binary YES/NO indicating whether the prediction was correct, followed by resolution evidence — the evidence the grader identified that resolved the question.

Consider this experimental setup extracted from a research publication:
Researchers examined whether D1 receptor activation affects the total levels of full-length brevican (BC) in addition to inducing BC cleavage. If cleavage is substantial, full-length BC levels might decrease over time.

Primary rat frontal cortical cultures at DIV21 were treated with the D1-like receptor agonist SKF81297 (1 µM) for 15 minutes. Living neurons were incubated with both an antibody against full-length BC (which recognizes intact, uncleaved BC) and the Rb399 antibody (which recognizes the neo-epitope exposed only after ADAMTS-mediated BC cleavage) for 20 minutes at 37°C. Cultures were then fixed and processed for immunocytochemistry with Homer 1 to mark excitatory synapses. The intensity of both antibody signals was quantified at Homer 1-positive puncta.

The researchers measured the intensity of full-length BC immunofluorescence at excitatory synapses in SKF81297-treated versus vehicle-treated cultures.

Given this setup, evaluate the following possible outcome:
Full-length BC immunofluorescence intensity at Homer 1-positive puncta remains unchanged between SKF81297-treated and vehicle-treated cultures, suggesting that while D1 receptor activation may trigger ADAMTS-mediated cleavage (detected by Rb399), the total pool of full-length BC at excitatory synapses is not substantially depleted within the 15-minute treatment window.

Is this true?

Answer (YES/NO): YES